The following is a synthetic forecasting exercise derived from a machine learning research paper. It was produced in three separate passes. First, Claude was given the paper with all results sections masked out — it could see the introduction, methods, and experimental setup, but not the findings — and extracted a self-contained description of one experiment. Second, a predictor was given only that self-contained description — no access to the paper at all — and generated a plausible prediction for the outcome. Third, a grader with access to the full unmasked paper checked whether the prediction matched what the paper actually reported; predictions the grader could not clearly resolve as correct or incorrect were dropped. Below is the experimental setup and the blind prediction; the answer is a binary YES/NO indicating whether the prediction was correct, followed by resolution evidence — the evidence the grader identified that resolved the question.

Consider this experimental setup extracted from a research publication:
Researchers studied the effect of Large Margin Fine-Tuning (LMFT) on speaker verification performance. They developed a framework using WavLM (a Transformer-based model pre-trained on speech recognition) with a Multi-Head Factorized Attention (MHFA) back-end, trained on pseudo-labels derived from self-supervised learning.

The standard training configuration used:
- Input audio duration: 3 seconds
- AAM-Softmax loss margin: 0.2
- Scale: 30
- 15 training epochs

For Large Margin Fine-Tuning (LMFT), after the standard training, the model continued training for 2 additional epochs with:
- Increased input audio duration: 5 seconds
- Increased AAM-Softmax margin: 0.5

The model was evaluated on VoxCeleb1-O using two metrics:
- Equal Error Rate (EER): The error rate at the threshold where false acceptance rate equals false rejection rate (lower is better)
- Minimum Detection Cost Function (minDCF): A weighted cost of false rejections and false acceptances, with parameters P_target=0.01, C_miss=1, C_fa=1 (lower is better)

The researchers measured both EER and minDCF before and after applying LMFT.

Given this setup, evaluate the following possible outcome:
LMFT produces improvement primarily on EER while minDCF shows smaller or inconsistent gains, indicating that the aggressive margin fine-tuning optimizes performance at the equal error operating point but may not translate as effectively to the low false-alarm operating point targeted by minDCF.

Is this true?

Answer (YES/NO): NO